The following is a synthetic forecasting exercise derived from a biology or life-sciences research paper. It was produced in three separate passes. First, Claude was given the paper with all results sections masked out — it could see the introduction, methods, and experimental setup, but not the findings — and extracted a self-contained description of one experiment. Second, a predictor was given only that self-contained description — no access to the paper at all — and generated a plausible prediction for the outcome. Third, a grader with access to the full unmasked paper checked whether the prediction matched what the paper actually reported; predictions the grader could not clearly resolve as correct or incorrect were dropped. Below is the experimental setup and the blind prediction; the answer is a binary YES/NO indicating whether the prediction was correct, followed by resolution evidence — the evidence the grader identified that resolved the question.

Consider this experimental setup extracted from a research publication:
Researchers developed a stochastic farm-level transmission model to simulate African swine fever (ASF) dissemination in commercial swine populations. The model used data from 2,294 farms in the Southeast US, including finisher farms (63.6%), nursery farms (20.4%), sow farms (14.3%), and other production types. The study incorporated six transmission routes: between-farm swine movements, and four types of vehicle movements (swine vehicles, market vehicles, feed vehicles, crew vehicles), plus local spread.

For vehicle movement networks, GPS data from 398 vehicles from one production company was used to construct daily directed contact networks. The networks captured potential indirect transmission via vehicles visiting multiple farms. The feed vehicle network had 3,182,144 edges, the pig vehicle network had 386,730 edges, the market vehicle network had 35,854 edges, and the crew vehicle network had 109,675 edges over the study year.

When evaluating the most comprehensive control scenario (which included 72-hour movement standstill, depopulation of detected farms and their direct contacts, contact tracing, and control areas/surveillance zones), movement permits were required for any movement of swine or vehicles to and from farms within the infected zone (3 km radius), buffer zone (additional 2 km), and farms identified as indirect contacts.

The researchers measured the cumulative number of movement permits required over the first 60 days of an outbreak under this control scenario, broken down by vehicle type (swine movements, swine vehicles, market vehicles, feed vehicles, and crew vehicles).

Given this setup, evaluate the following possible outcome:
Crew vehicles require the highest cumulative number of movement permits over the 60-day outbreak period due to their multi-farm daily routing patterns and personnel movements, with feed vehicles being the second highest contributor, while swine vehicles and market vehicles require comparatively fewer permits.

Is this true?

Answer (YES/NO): NO